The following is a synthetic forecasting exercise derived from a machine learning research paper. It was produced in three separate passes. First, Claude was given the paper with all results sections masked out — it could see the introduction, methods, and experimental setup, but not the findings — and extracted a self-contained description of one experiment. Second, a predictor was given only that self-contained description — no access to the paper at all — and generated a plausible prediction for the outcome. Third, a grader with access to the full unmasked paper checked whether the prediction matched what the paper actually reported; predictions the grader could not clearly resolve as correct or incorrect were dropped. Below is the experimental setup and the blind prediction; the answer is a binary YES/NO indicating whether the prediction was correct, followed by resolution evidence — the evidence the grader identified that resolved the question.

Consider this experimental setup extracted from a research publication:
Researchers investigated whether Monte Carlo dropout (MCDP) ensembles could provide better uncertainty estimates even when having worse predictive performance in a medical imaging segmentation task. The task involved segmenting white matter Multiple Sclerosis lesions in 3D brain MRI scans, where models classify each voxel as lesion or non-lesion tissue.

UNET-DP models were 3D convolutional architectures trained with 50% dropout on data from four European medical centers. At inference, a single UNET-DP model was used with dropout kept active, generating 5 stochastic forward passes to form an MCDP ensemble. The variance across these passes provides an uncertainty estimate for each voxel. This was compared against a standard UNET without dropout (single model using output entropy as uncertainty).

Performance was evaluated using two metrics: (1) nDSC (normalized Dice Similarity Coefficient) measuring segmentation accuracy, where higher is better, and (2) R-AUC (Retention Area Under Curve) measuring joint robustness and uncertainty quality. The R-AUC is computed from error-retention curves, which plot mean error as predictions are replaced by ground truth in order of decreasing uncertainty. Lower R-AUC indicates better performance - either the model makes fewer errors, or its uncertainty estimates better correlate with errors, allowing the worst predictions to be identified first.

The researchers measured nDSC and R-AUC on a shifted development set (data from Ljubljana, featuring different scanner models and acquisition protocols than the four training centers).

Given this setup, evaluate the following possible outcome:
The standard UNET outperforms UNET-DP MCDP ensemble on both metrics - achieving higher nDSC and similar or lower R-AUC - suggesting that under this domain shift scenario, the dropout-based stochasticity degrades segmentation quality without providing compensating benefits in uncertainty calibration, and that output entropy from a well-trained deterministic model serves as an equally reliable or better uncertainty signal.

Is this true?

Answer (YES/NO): NO